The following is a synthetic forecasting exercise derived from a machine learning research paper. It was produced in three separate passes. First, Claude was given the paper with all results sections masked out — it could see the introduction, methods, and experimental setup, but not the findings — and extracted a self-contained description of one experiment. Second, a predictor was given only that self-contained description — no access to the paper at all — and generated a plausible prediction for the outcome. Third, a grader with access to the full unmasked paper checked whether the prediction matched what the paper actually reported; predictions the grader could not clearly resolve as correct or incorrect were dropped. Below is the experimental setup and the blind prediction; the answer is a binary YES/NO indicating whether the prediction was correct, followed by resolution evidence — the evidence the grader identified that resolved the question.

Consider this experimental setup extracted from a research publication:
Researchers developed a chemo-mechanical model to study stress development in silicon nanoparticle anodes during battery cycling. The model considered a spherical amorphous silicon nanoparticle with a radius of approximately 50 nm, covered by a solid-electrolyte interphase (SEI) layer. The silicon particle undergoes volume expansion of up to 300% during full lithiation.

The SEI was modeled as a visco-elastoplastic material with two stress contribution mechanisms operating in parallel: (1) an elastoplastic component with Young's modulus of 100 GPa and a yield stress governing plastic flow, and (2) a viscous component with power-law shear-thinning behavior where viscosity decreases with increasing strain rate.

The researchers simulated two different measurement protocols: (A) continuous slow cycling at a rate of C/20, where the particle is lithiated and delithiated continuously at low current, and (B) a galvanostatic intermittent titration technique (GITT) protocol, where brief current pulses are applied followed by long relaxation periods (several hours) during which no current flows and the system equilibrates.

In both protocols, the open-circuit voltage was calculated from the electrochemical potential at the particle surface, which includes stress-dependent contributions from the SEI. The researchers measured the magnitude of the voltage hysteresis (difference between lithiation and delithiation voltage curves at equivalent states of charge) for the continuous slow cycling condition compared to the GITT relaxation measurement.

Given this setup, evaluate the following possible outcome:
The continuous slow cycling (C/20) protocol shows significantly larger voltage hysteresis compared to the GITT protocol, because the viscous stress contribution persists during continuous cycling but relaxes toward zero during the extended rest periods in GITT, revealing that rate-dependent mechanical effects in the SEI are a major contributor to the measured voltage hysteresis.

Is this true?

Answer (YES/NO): YES